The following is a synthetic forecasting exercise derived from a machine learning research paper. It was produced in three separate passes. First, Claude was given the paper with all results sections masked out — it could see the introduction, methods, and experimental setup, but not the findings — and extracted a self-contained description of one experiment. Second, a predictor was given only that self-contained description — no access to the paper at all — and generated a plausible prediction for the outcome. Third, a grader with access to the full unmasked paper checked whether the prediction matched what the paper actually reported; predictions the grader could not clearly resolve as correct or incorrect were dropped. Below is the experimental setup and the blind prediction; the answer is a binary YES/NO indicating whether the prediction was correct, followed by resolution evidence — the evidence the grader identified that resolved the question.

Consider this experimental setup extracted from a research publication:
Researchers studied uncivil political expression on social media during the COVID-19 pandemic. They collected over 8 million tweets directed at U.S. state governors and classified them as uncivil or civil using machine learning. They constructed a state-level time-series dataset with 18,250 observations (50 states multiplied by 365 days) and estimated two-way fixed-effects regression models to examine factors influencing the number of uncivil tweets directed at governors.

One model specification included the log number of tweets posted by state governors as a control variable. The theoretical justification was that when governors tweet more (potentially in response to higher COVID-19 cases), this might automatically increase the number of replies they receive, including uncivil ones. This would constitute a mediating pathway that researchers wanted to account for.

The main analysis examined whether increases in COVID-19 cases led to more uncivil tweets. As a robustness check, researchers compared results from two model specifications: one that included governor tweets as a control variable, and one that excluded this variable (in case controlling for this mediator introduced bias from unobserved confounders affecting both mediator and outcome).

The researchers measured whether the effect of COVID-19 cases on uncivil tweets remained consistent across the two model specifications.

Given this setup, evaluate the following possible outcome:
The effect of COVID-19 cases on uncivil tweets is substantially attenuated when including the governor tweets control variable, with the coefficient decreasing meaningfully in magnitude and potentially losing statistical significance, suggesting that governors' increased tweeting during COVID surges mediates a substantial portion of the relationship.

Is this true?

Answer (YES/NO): NO